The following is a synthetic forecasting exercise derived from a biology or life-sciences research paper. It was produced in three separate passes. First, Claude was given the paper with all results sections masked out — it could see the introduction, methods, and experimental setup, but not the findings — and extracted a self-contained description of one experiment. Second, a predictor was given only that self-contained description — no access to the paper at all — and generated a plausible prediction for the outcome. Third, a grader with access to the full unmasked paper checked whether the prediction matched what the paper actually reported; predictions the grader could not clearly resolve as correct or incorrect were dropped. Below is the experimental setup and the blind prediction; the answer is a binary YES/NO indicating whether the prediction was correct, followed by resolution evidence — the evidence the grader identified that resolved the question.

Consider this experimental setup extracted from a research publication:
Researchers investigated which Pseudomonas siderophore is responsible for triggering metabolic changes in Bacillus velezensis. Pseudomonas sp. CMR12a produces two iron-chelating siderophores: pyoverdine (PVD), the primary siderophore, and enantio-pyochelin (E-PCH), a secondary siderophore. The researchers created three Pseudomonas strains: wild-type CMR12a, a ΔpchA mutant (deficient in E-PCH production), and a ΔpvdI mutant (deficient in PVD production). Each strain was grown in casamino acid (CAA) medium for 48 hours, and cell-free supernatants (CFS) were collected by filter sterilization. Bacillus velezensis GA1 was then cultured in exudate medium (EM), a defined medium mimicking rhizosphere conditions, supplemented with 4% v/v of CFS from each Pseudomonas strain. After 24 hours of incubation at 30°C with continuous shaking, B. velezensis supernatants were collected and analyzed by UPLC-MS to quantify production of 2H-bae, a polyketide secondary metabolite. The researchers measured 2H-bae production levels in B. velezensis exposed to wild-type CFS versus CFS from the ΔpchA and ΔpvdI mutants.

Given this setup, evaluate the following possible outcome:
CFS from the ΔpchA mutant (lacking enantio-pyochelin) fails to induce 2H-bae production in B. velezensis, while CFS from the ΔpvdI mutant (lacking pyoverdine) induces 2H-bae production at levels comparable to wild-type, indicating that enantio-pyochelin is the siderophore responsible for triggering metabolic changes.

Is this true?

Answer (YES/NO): YES